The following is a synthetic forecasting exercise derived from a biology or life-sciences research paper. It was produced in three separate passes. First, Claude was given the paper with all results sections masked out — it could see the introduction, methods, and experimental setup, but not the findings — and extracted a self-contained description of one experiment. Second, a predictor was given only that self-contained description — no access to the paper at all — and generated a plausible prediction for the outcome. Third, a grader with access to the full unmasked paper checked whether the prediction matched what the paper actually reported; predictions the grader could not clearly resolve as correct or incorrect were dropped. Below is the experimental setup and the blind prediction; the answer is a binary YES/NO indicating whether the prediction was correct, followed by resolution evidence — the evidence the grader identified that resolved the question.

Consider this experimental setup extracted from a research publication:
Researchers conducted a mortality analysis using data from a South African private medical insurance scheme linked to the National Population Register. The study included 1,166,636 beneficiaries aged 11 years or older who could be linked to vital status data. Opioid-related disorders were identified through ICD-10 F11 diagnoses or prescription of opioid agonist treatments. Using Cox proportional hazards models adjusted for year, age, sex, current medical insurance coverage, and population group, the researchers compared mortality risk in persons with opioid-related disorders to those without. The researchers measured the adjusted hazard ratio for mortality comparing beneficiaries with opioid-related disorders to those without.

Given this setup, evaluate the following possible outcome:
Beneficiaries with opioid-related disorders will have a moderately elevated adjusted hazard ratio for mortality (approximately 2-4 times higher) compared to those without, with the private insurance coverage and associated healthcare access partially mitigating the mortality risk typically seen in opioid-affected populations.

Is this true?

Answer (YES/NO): YES